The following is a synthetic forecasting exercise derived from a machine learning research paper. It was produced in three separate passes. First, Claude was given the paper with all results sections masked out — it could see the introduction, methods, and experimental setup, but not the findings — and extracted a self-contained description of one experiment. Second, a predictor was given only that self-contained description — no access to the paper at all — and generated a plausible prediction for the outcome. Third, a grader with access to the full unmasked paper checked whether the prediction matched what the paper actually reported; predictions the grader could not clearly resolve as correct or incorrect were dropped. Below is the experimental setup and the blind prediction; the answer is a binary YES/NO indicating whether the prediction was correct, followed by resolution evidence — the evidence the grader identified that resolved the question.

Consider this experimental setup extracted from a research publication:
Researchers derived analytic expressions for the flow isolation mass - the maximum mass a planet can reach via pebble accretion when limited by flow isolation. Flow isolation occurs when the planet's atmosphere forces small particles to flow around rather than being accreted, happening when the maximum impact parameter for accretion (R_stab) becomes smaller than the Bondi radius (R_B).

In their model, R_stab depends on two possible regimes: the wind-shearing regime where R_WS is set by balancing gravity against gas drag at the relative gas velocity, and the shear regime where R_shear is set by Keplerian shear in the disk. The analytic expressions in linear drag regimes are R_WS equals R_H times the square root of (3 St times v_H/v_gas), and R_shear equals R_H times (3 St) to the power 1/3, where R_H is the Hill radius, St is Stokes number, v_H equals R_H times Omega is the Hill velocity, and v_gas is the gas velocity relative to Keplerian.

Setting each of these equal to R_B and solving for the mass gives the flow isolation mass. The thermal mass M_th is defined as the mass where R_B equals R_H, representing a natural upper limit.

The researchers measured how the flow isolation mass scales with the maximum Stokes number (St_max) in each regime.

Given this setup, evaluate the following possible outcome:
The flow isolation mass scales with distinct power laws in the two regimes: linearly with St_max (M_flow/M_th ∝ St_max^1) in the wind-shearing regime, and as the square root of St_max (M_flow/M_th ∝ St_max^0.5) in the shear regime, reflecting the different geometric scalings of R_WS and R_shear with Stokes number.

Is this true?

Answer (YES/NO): YES